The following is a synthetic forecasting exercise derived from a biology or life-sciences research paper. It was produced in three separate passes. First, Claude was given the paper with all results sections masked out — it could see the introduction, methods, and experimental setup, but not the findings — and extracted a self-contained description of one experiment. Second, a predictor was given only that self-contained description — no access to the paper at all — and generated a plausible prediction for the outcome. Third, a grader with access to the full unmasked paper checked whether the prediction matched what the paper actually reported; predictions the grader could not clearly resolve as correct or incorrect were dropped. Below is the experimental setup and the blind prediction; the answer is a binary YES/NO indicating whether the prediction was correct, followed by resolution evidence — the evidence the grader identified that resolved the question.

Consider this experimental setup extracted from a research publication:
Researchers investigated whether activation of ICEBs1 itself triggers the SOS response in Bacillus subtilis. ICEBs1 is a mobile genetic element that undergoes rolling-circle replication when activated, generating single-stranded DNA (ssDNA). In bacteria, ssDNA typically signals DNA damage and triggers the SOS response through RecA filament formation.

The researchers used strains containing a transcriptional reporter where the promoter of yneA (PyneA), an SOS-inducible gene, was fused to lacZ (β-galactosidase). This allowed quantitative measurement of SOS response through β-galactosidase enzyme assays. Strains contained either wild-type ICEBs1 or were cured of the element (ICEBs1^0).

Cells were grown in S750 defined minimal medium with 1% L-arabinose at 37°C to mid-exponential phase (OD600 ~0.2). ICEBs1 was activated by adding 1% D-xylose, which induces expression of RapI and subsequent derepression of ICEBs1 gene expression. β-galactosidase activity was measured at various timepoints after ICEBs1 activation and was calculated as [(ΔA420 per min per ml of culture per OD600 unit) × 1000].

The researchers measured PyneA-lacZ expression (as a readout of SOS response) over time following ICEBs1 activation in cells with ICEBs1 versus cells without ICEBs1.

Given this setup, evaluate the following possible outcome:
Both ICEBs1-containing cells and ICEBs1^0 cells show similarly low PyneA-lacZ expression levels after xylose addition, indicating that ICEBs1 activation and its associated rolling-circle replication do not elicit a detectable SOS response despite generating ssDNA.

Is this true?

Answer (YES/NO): NO